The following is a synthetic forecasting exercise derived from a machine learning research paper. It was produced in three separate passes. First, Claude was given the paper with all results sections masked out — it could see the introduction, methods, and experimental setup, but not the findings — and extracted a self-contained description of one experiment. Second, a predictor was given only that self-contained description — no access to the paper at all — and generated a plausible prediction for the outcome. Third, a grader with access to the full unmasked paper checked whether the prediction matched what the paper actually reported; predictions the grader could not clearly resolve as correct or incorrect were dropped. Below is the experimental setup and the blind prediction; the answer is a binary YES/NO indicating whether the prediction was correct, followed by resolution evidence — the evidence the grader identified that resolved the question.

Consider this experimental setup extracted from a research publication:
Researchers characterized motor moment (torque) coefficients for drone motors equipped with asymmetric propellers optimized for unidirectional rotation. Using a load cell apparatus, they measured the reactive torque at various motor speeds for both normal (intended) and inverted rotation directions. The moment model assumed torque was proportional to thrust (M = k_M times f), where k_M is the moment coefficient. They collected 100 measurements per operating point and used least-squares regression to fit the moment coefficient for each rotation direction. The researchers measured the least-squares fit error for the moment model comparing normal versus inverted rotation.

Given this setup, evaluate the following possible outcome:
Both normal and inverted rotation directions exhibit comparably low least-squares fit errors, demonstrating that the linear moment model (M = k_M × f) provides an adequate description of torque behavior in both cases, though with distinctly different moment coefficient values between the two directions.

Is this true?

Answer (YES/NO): YES